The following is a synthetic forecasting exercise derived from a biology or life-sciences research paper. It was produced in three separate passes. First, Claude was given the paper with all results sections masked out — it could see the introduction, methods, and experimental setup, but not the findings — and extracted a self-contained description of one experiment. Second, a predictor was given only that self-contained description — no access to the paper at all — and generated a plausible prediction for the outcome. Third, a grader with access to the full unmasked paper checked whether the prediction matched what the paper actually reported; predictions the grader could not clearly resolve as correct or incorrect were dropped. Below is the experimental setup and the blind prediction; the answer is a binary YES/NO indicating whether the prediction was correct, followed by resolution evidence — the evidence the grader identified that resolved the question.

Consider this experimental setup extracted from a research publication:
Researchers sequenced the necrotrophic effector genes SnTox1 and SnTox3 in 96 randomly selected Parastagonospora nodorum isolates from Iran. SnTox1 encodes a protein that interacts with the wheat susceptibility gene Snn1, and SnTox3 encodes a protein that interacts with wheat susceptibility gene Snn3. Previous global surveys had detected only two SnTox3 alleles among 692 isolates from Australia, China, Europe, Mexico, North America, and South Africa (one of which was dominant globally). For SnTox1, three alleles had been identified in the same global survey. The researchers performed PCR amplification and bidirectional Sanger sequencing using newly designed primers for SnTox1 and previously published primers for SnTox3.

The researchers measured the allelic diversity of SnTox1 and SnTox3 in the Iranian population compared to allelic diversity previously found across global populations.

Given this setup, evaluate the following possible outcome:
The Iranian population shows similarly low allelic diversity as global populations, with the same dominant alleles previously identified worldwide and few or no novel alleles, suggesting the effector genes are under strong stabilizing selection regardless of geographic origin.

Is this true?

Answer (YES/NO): NO